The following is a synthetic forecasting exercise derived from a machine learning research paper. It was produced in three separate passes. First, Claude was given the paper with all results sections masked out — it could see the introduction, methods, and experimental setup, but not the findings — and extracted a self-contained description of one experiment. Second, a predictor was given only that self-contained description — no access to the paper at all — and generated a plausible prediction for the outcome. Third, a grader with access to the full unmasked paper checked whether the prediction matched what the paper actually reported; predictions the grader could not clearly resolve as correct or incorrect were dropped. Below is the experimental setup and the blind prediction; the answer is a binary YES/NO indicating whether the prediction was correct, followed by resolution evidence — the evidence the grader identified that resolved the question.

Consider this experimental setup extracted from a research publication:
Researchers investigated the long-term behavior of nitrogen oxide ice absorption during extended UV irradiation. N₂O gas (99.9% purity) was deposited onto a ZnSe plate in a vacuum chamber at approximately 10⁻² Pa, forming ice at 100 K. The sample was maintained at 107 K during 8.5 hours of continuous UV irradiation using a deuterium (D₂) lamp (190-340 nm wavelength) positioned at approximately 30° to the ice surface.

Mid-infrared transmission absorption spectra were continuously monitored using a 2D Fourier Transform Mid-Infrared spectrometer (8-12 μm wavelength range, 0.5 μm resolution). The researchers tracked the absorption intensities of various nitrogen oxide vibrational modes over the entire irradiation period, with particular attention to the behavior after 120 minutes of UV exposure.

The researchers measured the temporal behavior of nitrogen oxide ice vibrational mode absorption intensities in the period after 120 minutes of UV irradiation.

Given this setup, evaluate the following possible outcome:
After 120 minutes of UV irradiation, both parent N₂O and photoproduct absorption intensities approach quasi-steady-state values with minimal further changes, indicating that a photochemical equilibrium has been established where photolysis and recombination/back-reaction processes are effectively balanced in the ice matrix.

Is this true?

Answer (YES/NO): NO